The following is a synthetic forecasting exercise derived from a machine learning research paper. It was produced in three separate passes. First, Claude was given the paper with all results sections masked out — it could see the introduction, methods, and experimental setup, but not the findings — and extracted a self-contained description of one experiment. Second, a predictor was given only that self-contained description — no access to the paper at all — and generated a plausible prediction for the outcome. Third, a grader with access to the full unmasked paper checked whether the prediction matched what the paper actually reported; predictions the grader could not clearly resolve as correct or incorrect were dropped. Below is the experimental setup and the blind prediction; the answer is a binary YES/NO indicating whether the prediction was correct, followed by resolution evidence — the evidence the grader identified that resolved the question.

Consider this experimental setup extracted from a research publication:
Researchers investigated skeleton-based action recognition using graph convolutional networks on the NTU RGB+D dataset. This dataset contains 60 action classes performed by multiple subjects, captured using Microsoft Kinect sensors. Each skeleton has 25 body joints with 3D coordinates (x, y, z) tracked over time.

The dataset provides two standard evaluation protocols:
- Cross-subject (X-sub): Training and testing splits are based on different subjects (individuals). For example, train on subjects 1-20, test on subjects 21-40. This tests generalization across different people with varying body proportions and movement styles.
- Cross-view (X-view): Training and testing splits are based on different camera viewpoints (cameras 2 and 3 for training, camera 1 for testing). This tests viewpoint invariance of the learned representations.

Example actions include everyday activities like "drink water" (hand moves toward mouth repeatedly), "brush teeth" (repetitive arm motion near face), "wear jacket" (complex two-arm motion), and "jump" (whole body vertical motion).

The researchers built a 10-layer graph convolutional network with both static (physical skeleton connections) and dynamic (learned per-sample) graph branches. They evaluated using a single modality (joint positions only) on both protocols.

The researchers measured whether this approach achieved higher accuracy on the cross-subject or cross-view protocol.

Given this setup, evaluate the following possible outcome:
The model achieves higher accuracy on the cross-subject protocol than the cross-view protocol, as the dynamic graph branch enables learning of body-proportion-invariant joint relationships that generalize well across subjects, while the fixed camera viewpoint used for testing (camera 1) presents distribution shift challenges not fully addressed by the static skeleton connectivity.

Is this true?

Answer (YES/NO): NO